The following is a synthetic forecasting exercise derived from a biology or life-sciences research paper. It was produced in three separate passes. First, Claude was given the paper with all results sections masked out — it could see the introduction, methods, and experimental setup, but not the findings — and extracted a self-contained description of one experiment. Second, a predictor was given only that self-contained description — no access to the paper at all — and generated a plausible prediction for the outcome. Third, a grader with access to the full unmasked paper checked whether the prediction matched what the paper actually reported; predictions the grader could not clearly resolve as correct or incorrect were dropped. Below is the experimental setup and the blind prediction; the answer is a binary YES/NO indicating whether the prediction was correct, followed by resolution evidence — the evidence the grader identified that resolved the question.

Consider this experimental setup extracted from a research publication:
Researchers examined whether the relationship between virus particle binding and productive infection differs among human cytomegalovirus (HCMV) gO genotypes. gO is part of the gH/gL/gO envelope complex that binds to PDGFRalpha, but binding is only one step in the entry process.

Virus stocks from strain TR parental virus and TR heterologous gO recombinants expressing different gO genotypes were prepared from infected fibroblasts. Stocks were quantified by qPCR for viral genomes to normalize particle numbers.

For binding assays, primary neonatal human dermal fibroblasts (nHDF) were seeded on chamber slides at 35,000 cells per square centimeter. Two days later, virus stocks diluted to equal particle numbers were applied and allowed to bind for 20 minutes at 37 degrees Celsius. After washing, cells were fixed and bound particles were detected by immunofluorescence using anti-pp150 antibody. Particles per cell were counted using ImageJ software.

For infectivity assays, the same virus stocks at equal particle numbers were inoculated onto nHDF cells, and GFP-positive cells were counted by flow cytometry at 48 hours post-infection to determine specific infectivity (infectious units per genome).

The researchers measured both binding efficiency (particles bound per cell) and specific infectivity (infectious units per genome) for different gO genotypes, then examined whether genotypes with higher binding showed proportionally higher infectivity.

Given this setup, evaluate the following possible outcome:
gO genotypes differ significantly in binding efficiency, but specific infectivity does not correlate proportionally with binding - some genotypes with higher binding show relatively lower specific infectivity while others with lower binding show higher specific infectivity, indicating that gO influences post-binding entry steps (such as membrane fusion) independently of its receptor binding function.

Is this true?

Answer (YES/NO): YES